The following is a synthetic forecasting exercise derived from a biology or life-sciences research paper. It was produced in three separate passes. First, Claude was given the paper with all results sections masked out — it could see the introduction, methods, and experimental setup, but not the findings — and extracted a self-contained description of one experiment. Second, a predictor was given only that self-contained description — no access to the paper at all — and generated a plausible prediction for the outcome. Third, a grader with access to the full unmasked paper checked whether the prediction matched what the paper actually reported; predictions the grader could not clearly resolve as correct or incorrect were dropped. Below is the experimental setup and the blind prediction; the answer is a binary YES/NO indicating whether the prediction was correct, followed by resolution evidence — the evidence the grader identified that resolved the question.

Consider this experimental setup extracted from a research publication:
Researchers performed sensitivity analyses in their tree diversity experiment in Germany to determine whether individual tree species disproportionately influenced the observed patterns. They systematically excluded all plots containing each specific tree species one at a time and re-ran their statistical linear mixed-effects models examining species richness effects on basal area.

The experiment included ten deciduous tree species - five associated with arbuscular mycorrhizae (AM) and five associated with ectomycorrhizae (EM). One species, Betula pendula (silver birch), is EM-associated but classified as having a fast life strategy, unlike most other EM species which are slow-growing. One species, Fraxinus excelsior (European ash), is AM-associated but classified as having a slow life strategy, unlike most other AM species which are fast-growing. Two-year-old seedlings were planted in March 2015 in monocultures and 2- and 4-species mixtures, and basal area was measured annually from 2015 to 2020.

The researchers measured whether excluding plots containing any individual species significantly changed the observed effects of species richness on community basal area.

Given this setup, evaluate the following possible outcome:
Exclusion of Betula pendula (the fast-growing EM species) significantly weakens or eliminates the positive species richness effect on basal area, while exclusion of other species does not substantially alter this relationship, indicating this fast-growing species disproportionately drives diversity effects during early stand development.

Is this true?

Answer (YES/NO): NO